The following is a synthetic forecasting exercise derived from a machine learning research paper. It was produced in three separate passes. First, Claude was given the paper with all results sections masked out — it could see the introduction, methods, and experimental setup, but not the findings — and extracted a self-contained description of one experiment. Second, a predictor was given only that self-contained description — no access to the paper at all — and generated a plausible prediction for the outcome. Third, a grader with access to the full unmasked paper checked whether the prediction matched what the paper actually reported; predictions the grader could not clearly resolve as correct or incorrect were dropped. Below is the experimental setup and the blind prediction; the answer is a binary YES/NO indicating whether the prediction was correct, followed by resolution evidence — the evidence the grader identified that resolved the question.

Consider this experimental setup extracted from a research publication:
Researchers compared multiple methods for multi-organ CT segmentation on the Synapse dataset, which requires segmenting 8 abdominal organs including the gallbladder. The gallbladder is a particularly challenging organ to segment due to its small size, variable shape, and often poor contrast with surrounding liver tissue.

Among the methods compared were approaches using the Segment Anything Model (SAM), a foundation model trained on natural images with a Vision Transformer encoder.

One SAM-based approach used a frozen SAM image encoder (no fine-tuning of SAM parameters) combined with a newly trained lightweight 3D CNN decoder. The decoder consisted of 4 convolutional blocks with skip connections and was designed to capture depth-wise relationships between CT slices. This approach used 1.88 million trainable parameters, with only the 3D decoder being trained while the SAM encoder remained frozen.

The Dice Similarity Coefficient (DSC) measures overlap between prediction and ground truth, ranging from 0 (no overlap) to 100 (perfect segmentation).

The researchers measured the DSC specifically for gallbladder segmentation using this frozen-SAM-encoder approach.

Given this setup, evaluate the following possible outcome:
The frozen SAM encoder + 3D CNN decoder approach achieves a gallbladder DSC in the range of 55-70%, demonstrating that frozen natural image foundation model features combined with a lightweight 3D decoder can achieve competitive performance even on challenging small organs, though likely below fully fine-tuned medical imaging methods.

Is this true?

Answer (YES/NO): NO